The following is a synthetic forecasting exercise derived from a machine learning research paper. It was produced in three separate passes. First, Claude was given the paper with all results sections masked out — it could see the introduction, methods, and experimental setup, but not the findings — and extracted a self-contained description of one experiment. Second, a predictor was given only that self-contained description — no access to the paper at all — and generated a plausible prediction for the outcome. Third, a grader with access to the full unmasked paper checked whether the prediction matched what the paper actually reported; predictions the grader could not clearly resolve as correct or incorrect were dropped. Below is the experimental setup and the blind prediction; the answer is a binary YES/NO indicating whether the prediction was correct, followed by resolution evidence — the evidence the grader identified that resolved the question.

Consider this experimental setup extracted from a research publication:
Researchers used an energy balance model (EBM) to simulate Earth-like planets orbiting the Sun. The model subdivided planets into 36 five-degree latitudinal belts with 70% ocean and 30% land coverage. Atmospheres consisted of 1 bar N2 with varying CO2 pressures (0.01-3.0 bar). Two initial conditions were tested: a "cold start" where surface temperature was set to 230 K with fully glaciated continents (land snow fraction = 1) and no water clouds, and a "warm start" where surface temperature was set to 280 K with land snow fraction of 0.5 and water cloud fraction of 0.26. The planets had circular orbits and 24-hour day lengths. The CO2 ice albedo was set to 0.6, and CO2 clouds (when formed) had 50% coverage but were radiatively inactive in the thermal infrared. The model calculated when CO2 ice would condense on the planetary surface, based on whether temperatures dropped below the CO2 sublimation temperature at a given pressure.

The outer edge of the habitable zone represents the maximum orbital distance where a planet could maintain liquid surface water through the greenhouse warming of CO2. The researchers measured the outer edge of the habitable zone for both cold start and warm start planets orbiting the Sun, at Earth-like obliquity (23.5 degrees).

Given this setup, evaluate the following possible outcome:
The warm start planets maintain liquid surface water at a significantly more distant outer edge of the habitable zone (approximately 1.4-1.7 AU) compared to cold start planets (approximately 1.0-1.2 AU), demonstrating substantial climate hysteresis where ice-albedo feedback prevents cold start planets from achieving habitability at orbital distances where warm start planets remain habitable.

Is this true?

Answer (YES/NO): NO